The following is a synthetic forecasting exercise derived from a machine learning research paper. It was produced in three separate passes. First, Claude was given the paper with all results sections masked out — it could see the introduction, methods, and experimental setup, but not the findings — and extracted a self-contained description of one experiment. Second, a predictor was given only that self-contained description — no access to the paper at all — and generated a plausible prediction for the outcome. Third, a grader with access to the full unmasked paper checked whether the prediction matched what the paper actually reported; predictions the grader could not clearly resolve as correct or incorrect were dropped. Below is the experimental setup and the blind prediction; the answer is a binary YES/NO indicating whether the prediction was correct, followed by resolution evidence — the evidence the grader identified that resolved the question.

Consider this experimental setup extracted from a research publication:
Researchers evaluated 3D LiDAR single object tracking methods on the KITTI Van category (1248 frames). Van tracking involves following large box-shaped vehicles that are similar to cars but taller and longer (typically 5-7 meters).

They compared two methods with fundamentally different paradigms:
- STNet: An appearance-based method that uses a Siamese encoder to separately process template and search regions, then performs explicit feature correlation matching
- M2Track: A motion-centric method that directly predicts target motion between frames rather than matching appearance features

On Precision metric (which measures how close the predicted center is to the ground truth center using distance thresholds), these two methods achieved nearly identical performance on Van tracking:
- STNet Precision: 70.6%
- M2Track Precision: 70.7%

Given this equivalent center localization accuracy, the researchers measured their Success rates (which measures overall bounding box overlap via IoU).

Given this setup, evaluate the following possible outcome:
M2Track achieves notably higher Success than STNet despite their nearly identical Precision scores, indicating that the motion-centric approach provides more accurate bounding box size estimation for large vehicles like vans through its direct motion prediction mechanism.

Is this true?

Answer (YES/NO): NO